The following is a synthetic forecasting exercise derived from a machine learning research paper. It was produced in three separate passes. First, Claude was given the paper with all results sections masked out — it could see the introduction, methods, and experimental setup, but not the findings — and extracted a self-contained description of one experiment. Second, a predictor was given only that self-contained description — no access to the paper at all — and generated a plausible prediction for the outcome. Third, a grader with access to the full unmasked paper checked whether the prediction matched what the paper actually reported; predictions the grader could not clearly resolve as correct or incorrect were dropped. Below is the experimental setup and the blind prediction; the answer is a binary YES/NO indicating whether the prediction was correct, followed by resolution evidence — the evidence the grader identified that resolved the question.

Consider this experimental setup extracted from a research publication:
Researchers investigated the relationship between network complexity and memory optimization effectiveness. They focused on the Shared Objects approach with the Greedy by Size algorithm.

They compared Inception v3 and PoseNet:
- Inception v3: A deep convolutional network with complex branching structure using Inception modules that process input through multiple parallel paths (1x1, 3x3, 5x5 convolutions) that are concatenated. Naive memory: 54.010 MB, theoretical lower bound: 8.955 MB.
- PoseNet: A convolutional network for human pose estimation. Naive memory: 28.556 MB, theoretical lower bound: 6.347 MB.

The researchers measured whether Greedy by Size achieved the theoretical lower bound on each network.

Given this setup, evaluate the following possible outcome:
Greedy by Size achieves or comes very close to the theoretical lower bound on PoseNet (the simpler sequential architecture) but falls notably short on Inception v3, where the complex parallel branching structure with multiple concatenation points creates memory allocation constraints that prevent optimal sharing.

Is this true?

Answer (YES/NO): YES